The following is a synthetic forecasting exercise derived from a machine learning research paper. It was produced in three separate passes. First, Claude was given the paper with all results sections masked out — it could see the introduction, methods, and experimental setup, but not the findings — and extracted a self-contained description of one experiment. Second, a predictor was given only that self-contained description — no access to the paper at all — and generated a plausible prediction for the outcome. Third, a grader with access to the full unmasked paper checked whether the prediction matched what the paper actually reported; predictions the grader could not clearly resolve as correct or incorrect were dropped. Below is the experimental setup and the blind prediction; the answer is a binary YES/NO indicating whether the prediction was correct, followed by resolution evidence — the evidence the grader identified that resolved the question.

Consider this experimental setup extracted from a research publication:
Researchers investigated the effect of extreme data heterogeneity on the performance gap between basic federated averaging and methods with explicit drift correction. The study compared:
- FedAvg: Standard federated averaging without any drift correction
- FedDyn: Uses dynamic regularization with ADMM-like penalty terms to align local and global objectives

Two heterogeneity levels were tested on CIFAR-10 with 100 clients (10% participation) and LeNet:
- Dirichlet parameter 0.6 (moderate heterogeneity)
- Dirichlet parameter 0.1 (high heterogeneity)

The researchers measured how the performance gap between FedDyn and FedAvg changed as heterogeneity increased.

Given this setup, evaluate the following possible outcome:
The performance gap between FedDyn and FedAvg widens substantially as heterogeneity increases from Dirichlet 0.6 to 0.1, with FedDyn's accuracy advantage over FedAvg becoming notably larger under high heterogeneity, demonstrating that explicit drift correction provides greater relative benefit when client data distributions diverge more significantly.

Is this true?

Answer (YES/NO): YES